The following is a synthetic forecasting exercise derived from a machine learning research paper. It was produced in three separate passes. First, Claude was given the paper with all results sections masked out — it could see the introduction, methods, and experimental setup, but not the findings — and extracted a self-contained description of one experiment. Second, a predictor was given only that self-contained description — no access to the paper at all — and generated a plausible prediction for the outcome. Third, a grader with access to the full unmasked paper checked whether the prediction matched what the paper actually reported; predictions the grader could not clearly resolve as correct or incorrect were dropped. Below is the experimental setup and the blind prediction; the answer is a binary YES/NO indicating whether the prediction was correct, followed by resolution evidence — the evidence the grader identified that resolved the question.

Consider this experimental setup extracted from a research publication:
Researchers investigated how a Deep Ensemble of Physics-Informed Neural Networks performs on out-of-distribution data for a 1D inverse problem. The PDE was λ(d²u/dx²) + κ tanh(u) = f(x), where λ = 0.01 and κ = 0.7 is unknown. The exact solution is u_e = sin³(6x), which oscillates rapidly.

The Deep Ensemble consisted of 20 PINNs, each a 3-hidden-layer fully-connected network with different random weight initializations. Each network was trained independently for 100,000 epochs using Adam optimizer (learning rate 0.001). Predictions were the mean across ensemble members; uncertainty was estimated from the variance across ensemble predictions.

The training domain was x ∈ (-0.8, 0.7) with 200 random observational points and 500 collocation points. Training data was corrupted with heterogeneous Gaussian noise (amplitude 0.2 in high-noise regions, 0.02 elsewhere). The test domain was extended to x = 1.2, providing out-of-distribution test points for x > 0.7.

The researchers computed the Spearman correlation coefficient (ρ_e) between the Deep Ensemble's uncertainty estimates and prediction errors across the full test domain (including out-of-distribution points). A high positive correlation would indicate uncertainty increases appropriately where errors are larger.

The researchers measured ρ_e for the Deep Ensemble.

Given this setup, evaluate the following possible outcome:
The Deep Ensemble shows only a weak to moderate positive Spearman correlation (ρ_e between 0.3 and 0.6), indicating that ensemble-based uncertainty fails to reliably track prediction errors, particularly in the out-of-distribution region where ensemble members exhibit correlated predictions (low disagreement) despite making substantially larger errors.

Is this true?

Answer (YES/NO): NO